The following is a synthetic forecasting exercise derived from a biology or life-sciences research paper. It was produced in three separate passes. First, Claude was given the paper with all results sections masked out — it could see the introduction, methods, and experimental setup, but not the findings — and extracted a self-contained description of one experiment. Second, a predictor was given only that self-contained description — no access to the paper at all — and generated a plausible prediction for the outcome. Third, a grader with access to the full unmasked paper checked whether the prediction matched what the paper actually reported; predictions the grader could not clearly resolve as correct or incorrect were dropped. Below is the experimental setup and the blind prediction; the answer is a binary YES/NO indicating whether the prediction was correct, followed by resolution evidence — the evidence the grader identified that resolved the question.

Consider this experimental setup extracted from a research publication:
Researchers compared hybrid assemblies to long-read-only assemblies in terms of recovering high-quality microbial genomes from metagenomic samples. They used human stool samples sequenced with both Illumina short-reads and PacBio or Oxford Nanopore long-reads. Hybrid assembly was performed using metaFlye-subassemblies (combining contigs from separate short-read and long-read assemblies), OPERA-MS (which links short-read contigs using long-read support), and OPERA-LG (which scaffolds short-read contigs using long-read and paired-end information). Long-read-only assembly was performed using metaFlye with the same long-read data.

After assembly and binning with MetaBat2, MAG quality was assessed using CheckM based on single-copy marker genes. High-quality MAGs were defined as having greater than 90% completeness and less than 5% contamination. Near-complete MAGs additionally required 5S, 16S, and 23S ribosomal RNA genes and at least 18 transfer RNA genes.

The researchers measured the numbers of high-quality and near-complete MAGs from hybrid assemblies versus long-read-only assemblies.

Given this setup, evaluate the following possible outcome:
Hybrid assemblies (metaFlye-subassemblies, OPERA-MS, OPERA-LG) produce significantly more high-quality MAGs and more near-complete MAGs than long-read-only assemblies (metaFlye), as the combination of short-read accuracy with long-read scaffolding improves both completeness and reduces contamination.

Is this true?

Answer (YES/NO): YES